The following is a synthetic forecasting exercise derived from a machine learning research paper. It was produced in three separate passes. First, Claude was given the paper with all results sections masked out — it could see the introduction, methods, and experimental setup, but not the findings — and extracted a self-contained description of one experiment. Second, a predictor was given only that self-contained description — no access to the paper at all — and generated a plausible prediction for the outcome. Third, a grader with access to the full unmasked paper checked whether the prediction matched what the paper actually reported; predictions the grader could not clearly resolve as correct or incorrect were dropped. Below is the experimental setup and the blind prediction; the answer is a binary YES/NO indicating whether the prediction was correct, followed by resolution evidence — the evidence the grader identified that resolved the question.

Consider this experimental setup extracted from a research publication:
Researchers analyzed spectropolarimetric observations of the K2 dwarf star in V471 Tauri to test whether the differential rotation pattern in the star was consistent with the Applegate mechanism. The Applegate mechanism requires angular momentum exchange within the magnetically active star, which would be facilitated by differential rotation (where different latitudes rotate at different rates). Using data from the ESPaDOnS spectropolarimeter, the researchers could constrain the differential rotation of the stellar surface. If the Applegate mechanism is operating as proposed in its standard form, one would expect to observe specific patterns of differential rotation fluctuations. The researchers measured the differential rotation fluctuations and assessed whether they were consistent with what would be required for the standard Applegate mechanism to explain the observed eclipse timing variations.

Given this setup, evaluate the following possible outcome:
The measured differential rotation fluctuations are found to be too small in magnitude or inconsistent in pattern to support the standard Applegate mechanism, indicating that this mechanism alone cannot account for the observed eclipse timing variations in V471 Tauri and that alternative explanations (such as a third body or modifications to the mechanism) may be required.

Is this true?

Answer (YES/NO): YES